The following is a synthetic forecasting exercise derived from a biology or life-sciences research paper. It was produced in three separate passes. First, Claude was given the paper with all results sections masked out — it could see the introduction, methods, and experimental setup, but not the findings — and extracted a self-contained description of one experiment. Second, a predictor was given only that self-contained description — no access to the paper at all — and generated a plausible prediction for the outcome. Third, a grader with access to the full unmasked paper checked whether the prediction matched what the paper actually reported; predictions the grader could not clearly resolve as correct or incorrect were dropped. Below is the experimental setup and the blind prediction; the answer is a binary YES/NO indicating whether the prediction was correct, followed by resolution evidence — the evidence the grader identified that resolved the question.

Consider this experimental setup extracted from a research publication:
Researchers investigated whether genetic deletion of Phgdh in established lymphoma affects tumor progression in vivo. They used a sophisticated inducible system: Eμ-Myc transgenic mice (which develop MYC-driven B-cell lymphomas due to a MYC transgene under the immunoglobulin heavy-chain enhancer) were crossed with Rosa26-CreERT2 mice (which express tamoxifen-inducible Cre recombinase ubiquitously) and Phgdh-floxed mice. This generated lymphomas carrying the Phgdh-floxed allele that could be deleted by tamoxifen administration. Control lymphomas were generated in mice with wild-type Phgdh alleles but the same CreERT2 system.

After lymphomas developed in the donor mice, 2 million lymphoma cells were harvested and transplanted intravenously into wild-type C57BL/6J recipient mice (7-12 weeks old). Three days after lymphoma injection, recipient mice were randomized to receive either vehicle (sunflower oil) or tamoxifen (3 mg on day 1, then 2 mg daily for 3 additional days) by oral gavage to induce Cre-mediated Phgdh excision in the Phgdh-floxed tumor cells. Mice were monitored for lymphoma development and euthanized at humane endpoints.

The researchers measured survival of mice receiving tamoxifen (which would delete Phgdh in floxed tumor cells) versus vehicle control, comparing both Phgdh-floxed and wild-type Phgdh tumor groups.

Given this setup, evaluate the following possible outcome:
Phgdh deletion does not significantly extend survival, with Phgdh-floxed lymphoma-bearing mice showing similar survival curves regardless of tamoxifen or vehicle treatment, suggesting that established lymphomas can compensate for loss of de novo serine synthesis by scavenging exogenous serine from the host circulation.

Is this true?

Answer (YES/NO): NO